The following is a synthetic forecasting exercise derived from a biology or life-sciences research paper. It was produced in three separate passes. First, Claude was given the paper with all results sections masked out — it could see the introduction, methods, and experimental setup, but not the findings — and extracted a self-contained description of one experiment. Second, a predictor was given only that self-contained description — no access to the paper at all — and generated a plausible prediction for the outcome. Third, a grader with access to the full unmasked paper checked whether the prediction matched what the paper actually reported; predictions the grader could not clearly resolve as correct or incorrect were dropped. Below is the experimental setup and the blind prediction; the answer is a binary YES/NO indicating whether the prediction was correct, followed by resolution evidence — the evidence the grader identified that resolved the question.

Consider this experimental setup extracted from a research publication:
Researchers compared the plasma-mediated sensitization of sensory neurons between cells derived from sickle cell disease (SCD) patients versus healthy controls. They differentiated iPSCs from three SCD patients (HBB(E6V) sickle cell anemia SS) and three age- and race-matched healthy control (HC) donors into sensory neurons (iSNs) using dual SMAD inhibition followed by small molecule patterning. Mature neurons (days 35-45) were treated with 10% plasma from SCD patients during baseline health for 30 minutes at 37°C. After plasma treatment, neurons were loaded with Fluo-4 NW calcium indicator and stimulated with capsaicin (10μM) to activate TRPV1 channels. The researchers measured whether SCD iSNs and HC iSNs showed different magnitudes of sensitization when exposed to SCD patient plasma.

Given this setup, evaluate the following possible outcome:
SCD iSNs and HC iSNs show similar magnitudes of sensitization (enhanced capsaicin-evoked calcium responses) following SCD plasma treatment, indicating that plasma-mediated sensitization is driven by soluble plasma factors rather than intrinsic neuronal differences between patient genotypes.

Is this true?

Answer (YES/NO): YES